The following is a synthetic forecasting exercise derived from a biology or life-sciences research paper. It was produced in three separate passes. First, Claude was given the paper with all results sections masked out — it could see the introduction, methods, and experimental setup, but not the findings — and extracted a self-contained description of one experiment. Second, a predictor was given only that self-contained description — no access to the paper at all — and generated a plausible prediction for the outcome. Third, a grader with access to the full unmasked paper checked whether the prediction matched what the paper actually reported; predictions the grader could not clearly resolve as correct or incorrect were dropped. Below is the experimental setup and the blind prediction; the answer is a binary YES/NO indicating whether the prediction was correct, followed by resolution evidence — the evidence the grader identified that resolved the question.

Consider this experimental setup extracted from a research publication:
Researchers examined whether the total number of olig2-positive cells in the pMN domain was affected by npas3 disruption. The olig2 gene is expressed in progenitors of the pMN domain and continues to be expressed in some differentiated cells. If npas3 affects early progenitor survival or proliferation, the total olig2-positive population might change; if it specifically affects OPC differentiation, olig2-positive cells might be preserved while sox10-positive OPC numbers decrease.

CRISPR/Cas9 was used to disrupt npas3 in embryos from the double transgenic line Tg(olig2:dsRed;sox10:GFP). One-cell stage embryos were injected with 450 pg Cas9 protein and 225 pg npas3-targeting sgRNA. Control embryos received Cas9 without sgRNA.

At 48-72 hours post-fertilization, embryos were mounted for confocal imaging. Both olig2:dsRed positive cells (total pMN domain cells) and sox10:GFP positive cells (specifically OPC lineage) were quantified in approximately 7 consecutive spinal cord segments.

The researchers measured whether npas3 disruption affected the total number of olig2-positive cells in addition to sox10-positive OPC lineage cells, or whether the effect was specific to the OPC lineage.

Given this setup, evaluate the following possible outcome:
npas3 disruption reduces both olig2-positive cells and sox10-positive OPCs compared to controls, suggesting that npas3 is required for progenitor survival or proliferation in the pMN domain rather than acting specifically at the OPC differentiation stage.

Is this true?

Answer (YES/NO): NO